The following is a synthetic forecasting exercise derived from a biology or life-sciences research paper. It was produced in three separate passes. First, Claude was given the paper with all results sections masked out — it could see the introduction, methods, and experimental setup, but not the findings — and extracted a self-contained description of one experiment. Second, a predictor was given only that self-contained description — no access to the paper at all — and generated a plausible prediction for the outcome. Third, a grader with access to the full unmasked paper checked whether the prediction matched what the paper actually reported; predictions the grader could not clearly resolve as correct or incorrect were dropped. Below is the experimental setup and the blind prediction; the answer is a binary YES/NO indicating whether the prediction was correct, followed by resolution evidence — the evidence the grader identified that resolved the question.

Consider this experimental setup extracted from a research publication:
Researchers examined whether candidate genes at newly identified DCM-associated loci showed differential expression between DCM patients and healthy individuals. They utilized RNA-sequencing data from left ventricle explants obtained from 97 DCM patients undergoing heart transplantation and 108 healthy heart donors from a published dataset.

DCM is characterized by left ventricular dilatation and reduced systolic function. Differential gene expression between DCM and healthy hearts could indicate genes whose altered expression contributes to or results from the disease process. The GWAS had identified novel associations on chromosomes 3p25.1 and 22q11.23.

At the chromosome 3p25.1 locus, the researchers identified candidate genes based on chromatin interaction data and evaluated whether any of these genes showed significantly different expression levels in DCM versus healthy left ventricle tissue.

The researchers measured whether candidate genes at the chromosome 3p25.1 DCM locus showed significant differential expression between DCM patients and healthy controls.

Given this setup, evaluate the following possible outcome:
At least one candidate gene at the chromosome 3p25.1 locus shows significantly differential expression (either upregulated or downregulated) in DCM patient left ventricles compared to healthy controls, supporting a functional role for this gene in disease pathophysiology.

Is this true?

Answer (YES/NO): YES